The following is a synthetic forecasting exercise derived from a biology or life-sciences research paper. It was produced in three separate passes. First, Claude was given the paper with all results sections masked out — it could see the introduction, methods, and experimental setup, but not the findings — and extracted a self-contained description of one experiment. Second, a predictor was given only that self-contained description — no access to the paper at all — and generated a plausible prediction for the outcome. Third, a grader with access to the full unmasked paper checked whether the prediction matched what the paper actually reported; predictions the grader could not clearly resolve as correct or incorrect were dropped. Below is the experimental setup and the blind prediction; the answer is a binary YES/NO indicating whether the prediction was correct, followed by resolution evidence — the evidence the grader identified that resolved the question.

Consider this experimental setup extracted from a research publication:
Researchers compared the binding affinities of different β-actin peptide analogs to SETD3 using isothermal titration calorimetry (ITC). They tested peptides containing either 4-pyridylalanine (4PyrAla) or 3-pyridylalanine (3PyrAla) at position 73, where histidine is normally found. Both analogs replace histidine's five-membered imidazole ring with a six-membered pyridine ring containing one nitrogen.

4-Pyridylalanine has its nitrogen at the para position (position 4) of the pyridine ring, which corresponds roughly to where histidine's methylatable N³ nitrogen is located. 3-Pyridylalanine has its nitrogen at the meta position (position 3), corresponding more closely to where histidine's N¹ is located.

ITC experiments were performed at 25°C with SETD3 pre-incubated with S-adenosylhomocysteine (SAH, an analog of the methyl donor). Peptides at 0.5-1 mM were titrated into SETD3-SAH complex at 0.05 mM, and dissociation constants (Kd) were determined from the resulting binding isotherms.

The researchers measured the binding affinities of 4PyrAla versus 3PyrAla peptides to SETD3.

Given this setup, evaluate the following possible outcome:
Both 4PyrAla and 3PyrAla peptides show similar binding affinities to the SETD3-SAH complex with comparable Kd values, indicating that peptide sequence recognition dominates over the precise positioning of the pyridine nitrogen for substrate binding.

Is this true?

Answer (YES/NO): NO